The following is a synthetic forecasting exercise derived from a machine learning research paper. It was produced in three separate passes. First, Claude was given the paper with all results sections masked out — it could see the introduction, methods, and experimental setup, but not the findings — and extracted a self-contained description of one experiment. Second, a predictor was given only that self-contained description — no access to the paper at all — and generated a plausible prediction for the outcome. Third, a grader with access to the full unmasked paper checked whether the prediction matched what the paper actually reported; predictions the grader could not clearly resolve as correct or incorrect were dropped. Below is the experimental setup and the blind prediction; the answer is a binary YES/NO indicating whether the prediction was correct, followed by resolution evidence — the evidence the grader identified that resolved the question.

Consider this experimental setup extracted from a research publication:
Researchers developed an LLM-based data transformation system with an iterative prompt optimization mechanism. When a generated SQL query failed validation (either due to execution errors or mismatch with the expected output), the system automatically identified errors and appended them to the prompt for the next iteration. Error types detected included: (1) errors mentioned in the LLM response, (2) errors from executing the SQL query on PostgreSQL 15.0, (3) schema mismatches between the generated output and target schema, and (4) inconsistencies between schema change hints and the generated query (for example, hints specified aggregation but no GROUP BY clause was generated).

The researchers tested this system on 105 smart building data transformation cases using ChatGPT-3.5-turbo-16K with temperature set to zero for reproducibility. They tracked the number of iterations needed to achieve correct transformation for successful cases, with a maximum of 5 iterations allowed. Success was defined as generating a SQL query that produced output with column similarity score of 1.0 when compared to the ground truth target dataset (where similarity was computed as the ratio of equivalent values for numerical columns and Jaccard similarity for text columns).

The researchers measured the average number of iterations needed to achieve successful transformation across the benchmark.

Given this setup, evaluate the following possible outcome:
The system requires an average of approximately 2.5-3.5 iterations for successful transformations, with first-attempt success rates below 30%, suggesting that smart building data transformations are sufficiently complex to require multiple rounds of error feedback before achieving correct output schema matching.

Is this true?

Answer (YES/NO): NO